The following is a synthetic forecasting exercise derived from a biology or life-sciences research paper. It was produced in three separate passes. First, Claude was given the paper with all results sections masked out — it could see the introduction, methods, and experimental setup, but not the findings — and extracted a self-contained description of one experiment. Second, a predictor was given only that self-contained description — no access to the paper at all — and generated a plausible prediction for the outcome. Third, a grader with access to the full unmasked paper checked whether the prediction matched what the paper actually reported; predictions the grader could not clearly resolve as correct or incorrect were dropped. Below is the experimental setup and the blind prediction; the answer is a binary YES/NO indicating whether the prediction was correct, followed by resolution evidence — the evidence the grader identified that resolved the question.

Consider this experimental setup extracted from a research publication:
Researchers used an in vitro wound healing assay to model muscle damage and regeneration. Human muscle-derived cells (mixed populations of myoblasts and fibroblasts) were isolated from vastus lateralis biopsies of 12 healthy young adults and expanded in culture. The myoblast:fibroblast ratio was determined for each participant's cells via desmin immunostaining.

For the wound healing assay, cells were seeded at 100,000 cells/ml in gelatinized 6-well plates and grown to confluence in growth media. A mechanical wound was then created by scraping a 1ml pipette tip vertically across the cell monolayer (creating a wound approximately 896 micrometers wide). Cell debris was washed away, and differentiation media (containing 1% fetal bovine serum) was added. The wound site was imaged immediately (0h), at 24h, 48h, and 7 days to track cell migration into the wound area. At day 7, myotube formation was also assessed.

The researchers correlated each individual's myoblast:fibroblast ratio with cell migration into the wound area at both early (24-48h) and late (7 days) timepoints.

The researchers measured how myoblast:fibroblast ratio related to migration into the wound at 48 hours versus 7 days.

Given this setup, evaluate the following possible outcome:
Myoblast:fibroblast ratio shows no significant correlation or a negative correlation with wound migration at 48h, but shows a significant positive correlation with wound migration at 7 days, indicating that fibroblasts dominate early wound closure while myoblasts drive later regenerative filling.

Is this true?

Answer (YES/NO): YES